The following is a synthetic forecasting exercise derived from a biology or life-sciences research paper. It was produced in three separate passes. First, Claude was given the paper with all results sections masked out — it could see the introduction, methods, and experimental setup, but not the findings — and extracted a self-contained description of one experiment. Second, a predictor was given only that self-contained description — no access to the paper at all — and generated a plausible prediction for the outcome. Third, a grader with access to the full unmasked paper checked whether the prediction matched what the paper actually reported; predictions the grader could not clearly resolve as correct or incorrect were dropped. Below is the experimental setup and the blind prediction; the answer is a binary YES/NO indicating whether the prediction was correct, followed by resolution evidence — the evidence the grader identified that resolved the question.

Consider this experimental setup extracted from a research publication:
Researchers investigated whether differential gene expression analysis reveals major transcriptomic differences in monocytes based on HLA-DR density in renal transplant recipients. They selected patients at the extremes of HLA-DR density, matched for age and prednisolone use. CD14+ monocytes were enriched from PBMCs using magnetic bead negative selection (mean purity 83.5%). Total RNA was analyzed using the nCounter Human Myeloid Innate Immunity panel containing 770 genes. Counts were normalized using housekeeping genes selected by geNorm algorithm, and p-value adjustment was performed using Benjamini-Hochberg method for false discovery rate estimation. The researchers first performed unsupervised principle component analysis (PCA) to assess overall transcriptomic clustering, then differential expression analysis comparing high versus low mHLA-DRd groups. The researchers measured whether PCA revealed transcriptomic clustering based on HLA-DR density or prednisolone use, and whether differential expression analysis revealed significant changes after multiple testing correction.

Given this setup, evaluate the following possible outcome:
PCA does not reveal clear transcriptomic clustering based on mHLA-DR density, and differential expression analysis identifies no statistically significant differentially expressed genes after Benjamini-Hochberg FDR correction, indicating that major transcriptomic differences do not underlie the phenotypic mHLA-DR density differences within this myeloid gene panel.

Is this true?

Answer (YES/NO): YES